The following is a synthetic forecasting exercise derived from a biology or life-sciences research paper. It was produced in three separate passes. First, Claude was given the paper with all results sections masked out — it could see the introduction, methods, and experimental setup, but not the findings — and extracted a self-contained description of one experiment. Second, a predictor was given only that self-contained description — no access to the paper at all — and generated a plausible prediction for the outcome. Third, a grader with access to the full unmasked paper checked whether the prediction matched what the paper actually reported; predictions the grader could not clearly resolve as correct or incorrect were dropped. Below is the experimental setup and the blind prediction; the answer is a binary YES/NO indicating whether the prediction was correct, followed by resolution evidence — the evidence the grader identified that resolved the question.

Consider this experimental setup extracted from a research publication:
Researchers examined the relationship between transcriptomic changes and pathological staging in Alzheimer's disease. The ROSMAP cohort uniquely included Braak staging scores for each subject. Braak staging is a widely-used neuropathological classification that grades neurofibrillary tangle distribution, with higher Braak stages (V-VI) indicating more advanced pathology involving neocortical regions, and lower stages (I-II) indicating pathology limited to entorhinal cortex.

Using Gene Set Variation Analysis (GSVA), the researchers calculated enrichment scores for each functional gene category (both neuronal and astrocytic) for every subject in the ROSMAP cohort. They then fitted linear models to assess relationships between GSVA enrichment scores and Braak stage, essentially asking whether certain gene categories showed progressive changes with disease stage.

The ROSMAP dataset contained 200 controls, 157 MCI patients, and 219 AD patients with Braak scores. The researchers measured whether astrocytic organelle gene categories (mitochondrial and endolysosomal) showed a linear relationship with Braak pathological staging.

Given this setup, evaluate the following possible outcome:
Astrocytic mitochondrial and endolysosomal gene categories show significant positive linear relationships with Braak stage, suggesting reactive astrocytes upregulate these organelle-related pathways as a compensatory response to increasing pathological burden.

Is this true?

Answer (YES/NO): NO